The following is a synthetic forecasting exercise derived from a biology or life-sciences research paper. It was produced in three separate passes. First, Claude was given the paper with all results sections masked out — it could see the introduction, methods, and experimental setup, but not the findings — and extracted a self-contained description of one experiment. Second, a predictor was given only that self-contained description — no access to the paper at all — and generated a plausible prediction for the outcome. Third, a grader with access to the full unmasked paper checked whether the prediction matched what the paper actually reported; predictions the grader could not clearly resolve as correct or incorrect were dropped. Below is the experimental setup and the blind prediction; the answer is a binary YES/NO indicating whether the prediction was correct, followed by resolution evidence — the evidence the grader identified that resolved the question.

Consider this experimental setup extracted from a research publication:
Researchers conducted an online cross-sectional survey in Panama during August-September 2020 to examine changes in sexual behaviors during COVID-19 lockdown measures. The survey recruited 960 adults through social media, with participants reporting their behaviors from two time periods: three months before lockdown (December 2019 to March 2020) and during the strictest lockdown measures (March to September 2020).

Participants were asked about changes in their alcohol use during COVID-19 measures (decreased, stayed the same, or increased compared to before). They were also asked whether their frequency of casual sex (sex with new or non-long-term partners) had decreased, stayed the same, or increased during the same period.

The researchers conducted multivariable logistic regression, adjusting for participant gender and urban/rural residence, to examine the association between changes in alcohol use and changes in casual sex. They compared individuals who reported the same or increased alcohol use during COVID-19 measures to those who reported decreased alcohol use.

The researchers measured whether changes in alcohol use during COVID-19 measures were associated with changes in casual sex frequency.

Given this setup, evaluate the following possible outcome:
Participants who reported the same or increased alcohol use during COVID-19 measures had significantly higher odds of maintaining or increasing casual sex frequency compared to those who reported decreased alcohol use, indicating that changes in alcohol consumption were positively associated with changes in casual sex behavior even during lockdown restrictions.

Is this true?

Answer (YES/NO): YES